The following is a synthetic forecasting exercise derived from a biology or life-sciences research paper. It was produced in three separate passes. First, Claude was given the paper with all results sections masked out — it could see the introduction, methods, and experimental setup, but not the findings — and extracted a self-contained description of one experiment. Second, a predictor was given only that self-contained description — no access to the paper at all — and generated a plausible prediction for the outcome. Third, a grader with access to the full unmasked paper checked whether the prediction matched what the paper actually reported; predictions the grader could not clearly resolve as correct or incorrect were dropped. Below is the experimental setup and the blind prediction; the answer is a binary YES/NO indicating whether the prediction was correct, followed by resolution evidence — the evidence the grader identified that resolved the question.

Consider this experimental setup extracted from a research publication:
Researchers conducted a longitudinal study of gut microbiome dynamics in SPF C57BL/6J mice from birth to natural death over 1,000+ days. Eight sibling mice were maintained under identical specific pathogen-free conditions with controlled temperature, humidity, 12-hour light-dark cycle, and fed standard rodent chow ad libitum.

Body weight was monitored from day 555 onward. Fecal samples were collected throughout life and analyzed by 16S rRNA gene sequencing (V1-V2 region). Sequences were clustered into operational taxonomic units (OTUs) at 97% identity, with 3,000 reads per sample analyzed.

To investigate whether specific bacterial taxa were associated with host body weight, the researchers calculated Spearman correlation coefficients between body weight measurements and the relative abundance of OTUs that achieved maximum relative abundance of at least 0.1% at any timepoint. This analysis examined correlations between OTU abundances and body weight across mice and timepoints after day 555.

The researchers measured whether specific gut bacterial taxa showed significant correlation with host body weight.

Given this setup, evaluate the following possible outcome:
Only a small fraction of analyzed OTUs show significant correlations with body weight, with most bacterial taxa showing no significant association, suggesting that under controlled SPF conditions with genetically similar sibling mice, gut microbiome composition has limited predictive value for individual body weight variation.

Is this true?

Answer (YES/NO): NO